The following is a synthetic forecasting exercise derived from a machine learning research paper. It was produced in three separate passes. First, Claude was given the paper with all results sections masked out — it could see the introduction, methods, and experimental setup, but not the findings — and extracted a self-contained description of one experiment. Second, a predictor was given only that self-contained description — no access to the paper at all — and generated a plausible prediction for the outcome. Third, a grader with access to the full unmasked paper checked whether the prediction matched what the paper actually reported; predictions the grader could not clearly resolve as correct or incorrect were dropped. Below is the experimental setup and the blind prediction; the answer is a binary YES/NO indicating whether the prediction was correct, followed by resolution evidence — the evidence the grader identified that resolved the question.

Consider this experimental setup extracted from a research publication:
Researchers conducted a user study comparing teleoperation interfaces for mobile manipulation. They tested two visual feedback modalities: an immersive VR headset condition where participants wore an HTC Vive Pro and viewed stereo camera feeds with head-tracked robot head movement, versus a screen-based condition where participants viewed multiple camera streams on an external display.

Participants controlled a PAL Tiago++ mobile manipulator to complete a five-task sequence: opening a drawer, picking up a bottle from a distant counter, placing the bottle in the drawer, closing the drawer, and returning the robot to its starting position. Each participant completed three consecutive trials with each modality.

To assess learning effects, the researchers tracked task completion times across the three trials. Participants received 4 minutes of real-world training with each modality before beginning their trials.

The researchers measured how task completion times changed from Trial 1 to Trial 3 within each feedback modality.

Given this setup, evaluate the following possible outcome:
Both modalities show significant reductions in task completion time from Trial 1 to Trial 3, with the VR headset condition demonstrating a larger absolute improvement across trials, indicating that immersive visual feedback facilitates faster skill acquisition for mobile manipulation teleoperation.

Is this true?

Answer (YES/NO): NO